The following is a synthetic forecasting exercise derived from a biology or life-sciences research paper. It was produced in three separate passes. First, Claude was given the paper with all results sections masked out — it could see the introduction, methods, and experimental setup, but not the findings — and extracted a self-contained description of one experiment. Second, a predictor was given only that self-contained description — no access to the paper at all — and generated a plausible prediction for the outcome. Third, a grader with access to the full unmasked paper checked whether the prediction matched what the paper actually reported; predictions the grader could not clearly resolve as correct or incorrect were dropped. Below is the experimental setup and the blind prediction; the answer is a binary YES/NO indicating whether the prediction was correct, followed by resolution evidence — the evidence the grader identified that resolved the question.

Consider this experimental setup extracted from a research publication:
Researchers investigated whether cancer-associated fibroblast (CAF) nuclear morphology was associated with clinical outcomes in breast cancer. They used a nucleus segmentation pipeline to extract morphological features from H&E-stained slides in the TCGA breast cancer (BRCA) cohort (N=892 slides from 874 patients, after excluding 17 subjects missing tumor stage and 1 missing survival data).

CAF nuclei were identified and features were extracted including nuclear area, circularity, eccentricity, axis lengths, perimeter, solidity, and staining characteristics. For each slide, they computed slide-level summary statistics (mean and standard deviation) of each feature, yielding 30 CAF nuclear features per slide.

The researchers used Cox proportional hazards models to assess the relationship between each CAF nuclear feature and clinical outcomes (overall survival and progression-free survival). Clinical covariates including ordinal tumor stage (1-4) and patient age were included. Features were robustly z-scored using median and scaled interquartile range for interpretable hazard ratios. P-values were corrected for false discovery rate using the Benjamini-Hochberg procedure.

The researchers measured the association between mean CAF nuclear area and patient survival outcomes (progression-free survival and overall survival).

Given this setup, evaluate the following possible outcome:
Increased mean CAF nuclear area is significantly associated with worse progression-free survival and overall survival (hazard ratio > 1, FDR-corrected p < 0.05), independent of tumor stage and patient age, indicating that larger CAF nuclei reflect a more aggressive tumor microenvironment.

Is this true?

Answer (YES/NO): YES